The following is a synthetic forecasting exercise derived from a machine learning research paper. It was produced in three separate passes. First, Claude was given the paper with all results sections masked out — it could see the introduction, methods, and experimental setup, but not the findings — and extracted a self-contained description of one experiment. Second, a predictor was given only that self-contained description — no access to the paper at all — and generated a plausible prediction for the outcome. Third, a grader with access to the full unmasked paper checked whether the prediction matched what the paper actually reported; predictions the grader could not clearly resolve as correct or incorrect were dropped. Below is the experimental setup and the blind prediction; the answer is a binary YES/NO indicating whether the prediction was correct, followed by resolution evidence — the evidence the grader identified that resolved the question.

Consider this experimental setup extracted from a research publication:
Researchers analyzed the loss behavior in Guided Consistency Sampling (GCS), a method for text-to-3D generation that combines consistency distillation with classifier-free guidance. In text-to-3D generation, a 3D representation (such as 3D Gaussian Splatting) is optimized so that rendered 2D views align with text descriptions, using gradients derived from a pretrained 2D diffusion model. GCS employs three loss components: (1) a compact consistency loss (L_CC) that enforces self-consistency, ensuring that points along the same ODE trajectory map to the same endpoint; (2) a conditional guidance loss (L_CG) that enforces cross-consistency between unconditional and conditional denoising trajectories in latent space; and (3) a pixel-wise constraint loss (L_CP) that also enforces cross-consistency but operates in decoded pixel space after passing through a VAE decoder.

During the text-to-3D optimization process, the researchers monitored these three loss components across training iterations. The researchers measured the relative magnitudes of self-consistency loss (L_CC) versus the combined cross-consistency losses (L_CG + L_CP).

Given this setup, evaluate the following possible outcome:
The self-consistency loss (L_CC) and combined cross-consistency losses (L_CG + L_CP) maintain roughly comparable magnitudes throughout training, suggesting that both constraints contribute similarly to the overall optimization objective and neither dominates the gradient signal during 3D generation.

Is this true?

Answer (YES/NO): NO